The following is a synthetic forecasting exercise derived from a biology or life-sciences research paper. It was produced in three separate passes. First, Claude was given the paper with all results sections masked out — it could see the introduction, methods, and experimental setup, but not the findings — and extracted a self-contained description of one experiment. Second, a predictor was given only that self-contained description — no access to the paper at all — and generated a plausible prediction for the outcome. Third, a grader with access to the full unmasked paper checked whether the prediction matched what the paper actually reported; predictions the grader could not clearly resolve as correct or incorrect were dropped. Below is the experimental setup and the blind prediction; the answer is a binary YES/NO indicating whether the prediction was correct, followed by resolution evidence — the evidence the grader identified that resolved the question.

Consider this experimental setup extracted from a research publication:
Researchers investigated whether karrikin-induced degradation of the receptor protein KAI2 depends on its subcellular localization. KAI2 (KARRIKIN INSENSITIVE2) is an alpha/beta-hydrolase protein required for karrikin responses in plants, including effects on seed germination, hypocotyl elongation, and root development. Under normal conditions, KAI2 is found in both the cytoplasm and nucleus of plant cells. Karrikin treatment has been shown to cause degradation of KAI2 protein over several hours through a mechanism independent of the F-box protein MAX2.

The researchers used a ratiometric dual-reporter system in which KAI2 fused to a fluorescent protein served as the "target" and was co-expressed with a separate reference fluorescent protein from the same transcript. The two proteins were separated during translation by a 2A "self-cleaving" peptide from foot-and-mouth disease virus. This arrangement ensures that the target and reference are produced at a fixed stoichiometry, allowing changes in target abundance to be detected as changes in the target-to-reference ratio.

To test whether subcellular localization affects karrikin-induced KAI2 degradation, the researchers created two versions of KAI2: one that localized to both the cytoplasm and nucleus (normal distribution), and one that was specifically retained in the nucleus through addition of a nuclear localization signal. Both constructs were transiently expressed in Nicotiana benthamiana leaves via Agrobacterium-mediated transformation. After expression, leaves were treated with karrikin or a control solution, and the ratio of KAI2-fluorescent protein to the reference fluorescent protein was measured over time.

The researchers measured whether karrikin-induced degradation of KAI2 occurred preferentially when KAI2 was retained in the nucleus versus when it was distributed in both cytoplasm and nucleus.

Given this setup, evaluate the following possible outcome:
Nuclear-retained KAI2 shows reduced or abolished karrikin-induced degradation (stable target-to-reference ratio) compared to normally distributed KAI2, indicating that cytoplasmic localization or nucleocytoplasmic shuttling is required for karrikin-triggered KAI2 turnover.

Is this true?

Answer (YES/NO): NO